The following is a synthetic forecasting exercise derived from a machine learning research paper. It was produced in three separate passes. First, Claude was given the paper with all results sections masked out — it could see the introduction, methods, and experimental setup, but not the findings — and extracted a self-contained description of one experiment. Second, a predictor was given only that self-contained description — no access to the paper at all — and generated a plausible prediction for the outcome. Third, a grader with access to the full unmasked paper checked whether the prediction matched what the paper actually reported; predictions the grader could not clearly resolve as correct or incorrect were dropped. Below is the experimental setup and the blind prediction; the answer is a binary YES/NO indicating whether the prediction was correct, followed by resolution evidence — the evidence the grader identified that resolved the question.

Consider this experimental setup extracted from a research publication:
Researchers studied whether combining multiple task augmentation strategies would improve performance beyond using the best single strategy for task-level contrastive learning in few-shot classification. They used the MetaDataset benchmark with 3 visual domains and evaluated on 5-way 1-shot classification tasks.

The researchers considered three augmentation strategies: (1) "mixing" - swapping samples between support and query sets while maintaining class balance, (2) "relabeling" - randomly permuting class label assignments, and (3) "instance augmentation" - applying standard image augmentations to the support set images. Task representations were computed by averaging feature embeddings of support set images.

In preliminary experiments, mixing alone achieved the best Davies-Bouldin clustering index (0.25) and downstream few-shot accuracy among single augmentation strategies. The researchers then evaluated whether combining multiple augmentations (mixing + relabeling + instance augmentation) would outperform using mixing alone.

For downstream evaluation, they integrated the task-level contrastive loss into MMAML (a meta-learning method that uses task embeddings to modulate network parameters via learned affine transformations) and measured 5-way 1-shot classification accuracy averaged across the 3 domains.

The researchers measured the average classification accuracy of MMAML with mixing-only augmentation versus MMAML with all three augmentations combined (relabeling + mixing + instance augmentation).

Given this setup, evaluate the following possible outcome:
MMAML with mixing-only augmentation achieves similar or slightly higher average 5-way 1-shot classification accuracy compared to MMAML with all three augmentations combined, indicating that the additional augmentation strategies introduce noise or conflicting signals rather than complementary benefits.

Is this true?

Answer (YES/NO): YES